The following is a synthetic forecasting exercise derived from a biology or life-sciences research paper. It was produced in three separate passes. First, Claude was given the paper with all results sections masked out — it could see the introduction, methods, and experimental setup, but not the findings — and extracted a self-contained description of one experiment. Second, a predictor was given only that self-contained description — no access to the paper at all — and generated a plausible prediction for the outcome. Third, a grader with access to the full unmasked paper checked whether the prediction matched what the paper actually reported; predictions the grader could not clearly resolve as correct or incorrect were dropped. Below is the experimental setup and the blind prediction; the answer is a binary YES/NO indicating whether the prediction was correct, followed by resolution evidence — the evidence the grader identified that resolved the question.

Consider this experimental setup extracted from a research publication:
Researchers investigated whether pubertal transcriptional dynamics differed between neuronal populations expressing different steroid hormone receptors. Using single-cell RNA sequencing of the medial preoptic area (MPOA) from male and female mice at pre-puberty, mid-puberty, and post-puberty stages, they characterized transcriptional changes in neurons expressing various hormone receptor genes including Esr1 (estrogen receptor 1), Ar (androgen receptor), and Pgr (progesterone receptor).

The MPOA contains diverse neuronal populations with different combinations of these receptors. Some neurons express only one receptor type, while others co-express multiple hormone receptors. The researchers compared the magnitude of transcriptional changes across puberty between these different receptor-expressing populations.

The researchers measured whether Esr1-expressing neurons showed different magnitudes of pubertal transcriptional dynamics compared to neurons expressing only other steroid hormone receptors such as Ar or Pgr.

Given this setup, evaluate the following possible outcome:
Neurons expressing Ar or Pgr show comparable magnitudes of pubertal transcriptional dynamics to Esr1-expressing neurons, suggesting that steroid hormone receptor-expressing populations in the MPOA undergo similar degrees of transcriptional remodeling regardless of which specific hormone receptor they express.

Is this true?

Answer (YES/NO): NO